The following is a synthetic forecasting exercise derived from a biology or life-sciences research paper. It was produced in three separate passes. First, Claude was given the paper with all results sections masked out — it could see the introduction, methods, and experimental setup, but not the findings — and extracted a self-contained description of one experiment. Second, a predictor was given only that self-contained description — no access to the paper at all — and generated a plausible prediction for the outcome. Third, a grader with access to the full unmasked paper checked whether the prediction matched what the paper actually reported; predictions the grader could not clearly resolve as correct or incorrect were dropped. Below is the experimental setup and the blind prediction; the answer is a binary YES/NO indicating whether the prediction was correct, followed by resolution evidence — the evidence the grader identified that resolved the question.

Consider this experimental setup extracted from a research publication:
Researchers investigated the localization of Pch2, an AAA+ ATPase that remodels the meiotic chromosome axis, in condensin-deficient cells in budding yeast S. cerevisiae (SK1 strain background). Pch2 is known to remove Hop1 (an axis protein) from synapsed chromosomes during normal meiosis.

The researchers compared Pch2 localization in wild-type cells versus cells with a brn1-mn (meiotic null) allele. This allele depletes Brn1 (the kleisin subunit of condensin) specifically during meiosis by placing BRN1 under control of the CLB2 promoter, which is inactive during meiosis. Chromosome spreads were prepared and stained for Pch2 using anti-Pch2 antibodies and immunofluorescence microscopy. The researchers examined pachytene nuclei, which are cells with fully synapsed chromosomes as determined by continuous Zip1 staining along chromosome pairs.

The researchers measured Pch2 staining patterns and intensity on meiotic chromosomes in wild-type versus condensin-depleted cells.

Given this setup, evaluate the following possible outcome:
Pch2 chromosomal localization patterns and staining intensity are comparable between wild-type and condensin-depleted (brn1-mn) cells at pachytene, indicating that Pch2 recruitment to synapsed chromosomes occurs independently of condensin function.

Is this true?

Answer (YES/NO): NO